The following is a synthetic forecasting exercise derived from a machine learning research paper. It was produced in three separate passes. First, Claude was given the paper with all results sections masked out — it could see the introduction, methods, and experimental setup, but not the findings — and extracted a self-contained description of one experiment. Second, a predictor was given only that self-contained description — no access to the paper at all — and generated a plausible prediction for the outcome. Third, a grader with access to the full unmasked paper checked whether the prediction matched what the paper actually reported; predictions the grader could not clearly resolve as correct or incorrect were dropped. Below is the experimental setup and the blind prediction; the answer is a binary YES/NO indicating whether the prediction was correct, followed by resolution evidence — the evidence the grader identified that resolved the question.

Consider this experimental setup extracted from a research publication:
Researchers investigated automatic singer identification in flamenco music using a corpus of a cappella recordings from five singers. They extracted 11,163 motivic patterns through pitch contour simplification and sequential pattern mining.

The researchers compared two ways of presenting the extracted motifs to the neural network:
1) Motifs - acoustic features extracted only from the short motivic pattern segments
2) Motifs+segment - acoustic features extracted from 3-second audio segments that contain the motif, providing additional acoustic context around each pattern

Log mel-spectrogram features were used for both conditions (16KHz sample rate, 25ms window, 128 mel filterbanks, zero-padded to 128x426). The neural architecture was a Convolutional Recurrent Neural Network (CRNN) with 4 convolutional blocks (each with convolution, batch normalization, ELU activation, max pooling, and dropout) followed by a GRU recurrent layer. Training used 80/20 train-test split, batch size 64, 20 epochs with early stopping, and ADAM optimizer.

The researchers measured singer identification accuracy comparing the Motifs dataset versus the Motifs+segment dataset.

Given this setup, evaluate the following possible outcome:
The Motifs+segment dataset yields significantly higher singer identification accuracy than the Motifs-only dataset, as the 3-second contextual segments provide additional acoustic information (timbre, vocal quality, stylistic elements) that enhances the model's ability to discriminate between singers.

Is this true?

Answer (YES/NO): NO